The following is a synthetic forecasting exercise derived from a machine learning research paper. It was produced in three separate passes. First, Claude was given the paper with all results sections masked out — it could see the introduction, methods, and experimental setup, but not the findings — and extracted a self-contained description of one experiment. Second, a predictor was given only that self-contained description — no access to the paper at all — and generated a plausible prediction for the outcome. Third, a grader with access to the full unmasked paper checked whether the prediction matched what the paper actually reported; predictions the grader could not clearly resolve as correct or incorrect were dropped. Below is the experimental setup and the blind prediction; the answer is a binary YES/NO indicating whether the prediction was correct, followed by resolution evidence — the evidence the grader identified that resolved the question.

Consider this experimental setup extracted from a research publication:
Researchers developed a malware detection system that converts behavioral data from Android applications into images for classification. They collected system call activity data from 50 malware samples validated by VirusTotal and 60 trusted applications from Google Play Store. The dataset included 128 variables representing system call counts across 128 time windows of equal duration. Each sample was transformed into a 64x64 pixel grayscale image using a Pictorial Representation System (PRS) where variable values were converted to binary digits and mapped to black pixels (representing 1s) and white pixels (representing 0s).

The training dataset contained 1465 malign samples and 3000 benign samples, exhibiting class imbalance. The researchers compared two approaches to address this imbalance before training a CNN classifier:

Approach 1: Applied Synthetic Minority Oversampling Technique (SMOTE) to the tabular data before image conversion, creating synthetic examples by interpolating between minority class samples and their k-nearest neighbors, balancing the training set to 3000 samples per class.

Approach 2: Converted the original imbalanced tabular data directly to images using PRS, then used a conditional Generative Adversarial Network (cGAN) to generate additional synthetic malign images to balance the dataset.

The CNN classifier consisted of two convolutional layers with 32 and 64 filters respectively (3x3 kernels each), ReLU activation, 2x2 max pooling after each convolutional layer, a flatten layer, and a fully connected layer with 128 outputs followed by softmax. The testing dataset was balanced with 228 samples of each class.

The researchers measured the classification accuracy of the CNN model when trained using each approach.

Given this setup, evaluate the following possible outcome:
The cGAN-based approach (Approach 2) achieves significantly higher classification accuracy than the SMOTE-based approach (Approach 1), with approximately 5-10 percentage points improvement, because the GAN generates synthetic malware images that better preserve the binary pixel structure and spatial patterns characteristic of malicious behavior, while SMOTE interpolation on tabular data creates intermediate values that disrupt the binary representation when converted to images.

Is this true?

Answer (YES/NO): NO